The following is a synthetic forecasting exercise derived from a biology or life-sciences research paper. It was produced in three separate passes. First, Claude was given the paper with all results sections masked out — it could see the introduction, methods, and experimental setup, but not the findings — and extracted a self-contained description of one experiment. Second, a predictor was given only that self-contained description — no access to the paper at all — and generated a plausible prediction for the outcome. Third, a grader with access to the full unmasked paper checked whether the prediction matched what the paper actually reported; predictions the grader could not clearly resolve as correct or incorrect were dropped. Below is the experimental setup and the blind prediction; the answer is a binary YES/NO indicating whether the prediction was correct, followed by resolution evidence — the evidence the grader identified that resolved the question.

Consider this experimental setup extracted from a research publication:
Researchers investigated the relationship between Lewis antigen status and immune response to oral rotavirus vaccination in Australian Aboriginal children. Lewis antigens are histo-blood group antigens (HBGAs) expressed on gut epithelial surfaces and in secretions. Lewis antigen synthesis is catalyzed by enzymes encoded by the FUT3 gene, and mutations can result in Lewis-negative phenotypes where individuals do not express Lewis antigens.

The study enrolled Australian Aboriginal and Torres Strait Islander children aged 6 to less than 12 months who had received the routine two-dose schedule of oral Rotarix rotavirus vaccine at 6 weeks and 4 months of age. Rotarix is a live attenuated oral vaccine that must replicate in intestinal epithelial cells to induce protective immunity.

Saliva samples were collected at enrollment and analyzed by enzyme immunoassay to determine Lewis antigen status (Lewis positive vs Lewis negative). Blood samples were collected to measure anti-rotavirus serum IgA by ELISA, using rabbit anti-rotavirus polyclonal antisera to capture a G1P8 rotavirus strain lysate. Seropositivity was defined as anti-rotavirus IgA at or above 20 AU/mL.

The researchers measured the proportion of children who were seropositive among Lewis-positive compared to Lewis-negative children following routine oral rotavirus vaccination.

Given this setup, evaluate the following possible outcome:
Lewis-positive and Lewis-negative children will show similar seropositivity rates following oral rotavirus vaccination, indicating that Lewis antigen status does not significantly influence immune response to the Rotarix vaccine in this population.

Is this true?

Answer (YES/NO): NO